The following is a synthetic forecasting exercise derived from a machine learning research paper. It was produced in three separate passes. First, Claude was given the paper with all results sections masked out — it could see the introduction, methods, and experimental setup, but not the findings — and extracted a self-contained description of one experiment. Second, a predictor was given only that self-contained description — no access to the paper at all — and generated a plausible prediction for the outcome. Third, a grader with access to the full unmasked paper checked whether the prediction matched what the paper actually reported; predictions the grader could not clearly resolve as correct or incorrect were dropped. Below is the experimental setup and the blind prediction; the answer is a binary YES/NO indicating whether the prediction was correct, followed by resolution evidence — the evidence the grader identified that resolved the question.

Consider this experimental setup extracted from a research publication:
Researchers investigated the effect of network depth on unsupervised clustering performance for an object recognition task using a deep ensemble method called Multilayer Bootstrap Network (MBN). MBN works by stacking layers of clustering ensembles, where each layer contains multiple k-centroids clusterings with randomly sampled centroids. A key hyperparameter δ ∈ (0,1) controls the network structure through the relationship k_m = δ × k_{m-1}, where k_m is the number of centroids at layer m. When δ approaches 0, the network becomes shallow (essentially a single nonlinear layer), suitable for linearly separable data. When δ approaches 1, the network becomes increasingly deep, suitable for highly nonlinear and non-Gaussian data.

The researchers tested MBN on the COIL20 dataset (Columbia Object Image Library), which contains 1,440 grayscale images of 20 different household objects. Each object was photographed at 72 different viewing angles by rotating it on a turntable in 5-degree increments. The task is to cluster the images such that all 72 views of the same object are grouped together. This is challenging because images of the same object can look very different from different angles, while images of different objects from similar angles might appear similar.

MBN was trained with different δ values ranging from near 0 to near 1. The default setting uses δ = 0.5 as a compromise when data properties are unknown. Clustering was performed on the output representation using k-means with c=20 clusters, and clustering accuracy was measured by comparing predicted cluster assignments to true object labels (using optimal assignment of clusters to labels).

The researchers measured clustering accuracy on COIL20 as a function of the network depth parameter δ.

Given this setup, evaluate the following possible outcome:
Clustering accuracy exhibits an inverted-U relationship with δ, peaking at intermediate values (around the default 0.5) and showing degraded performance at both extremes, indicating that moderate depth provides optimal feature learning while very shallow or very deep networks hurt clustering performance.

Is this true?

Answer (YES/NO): NO